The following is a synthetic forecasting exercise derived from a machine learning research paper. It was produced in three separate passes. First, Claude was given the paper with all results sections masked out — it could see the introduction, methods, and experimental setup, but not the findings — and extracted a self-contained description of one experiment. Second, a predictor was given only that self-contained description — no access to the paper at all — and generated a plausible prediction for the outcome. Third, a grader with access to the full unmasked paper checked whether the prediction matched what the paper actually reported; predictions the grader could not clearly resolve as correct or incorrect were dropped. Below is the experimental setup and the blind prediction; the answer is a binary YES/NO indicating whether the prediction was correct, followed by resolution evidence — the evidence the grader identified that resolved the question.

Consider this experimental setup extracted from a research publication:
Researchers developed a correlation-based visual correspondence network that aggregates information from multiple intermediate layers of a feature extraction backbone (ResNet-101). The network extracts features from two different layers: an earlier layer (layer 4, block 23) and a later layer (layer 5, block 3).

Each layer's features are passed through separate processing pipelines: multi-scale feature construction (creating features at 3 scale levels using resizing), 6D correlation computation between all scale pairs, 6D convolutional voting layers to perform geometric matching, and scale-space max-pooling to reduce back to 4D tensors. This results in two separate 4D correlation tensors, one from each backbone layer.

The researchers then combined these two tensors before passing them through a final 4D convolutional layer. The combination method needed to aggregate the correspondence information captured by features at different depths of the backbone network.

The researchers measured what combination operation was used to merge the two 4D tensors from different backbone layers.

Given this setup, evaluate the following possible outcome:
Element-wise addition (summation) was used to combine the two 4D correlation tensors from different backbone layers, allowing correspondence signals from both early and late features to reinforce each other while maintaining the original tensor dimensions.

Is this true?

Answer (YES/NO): YES